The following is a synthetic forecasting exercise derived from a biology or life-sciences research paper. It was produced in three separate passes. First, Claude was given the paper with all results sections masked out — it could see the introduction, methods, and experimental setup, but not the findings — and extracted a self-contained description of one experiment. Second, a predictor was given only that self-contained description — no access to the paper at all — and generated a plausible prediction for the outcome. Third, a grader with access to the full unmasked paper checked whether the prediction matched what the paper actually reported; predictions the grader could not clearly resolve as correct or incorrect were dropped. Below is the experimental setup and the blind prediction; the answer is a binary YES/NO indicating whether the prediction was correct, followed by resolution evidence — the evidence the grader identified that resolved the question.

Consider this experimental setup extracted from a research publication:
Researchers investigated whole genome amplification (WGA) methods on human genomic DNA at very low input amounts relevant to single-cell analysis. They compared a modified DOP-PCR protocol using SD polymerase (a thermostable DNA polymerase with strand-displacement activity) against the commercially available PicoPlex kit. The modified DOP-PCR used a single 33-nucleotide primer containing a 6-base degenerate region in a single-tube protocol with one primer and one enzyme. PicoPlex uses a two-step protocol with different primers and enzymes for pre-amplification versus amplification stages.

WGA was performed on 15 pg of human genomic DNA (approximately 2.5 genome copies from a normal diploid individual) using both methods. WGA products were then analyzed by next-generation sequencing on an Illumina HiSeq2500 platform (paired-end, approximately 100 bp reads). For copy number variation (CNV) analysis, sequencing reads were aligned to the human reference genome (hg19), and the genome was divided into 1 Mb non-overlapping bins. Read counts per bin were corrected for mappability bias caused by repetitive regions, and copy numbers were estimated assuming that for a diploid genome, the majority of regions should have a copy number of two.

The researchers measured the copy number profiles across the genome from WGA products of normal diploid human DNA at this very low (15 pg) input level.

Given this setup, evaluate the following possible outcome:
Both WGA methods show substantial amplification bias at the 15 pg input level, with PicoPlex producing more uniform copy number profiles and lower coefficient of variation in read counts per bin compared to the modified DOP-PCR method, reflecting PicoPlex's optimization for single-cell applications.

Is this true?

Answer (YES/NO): NO